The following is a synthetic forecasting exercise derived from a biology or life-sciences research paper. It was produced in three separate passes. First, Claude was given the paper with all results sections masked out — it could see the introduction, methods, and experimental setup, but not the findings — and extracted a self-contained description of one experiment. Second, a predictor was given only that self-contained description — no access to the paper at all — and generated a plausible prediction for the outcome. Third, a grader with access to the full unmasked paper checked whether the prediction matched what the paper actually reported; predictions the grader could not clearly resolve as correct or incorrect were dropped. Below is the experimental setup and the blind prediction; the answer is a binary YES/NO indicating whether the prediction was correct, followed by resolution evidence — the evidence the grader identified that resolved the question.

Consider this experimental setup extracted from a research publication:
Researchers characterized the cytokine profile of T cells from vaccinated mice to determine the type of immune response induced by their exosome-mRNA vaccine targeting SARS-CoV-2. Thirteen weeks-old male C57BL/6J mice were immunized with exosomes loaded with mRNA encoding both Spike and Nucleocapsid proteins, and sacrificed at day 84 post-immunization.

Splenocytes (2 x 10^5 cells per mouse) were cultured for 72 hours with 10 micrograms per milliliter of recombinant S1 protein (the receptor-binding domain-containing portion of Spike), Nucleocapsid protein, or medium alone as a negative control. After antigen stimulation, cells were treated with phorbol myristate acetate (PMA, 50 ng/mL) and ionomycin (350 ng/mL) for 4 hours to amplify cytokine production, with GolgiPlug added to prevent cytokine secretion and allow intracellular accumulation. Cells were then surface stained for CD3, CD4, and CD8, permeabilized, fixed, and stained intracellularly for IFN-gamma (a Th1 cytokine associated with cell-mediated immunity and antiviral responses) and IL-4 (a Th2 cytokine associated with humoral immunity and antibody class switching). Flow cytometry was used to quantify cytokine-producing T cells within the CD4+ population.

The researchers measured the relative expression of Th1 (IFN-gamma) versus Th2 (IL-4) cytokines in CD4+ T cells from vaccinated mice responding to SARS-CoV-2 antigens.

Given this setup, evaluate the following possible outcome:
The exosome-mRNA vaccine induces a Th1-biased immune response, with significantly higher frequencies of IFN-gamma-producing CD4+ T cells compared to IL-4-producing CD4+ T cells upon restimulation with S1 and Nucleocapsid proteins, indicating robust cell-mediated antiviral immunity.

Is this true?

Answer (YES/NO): NO